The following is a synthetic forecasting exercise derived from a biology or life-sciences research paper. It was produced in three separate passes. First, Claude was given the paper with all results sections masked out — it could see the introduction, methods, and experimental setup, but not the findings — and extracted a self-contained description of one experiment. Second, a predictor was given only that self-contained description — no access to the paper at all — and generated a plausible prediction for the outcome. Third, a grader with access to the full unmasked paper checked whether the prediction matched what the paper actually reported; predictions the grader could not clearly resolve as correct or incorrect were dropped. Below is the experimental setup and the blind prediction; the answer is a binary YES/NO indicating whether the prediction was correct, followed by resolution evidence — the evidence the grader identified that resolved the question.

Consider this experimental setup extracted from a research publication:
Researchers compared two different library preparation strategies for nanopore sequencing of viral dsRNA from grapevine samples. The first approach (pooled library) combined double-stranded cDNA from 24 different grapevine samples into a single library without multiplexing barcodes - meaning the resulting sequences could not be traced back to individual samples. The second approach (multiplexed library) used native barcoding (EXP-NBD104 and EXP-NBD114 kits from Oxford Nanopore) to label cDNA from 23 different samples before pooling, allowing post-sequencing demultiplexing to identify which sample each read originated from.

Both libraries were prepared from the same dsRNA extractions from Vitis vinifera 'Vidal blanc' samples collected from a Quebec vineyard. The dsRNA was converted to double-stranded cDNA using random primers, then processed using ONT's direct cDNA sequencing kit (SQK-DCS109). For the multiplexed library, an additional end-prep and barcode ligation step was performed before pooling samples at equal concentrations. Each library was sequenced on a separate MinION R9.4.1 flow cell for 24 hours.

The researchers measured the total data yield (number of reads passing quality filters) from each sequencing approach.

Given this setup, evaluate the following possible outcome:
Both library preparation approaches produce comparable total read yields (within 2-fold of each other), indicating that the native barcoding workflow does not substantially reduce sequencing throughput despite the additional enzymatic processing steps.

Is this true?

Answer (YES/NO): YES